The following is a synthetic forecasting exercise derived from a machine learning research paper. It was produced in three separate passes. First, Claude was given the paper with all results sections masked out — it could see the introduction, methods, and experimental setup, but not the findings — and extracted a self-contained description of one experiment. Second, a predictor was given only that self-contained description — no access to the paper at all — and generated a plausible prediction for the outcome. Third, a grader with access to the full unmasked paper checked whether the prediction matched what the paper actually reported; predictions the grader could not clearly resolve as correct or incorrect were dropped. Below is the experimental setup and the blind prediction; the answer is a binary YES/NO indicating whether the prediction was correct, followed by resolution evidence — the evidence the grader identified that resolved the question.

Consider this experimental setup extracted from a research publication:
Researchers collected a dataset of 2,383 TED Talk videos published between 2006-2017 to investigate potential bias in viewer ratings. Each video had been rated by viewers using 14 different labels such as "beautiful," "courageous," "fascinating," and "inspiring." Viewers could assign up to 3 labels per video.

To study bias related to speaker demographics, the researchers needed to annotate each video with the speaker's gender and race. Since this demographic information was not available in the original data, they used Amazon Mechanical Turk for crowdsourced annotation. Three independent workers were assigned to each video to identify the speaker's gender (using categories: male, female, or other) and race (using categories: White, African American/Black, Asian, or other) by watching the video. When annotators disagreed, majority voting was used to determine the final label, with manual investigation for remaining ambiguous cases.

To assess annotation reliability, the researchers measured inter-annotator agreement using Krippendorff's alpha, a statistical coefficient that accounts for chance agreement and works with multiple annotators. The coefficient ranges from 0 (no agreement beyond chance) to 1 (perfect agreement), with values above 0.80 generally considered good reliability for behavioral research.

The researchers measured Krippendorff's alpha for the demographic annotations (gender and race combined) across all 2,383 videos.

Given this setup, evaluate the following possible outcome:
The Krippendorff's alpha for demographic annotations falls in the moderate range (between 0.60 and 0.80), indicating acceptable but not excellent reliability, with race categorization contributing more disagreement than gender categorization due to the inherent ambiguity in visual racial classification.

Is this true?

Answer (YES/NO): NO